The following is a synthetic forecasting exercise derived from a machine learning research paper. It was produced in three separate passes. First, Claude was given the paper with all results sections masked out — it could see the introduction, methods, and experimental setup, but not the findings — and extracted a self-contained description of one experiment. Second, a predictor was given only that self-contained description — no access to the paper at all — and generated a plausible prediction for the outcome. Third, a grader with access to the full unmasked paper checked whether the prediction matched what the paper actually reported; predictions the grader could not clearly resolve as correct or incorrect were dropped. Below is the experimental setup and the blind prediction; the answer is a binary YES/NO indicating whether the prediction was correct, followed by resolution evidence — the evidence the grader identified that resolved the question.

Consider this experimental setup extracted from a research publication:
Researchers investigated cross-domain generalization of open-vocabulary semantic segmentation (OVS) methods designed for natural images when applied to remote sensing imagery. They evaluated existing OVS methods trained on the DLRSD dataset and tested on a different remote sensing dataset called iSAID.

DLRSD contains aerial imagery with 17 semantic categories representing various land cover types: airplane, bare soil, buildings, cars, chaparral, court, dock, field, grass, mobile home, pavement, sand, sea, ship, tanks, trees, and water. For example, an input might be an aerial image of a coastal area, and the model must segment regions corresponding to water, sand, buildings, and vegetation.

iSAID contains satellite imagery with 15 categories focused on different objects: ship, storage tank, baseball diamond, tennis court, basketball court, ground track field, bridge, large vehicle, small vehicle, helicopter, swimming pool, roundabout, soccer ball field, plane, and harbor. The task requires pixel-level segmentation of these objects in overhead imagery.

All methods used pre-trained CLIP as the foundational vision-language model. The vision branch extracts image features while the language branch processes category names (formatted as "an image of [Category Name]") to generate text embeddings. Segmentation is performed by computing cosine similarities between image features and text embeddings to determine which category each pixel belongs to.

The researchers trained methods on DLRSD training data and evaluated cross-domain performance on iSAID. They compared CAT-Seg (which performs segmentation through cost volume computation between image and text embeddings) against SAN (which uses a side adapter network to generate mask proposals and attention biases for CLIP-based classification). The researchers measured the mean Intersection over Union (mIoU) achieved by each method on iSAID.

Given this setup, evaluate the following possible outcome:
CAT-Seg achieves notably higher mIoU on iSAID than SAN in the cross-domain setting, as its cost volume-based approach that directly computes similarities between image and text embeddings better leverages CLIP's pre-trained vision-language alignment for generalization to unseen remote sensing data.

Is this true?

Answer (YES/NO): NO